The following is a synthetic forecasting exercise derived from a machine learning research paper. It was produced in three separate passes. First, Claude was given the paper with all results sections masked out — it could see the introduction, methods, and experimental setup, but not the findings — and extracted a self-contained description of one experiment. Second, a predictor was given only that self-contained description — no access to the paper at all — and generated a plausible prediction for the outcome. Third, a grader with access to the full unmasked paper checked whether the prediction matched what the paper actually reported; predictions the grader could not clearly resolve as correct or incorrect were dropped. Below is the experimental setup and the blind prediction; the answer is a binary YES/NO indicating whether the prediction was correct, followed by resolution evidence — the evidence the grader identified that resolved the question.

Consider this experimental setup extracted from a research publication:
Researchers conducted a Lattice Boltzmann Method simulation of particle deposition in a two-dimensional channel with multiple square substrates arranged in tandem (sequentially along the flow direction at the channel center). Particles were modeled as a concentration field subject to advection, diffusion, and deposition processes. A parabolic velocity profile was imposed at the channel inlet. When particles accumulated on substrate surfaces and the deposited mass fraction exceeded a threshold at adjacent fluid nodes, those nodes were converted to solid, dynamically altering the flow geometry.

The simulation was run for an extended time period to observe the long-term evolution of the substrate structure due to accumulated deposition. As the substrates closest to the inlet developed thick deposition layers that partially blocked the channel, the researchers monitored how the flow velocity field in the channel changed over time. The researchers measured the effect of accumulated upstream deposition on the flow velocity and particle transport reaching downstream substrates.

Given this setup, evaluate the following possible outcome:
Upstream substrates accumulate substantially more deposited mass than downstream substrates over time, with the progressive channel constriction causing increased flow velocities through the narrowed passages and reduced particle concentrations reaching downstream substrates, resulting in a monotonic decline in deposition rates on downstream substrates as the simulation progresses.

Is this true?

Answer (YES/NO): YES